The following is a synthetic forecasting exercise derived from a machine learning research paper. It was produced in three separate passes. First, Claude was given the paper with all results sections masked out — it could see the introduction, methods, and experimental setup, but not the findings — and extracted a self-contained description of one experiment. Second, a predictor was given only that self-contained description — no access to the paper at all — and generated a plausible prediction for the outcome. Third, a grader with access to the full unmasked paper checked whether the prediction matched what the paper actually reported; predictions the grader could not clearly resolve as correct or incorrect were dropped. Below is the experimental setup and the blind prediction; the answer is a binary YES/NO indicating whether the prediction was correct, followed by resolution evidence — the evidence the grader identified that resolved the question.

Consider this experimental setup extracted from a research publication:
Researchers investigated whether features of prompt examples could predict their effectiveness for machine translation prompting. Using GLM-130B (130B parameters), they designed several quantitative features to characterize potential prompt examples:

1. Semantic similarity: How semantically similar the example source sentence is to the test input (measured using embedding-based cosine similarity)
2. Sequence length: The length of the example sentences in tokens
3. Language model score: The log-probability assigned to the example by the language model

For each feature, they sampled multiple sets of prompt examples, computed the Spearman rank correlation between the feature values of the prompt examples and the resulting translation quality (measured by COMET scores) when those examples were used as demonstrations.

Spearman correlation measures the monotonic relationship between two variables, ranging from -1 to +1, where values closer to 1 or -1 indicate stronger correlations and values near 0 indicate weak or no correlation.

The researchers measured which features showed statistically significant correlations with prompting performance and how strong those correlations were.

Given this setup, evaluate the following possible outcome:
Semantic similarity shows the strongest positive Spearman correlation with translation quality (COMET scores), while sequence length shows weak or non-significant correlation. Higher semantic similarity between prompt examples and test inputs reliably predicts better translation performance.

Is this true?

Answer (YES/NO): NO